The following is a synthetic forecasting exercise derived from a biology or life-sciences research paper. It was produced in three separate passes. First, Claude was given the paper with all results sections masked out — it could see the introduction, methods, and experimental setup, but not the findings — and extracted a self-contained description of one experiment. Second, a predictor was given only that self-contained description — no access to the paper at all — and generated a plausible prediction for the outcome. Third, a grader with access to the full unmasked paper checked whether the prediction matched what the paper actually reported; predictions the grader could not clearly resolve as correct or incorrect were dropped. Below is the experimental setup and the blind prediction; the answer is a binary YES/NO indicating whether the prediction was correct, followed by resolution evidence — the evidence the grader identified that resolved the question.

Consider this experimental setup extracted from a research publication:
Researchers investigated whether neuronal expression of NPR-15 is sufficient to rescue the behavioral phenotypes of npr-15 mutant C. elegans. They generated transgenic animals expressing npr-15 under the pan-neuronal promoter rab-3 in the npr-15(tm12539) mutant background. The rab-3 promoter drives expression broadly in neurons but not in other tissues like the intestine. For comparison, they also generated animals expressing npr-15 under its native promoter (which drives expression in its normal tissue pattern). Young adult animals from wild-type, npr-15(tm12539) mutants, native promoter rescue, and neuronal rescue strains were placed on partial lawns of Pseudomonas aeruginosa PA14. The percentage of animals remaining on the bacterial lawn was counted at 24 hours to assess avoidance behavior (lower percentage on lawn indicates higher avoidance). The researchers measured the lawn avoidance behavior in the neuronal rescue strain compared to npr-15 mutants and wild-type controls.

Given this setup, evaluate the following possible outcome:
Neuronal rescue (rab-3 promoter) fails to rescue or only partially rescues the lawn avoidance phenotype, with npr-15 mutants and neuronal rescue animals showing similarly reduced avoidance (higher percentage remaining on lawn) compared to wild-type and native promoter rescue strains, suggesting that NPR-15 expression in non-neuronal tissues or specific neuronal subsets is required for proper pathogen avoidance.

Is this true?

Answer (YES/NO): NO